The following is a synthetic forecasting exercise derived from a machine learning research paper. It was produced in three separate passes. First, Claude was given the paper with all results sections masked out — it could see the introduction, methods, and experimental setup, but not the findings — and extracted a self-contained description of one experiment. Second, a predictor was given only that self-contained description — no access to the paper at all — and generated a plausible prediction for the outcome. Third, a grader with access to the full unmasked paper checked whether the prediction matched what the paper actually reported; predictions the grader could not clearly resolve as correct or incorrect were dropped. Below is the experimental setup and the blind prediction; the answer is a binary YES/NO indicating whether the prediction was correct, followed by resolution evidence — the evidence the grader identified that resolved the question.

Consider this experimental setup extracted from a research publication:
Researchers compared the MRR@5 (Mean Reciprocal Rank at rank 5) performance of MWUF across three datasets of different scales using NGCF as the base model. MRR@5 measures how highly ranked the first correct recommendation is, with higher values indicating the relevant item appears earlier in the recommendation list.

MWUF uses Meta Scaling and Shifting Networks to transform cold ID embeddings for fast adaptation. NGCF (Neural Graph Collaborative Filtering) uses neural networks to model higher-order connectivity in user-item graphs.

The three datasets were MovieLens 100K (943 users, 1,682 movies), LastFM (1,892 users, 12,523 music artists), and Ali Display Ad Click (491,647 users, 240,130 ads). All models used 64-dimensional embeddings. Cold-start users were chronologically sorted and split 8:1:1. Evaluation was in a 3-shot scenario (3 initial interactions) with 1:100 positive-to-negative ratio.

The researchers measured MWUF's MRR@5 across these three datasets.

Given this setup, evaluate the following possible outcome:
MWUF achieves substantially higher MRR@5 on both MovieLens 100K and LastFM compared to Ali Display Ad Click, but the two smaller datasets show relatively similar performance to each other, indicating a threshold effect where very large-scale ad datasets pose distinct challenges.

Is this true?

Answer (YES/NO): NO